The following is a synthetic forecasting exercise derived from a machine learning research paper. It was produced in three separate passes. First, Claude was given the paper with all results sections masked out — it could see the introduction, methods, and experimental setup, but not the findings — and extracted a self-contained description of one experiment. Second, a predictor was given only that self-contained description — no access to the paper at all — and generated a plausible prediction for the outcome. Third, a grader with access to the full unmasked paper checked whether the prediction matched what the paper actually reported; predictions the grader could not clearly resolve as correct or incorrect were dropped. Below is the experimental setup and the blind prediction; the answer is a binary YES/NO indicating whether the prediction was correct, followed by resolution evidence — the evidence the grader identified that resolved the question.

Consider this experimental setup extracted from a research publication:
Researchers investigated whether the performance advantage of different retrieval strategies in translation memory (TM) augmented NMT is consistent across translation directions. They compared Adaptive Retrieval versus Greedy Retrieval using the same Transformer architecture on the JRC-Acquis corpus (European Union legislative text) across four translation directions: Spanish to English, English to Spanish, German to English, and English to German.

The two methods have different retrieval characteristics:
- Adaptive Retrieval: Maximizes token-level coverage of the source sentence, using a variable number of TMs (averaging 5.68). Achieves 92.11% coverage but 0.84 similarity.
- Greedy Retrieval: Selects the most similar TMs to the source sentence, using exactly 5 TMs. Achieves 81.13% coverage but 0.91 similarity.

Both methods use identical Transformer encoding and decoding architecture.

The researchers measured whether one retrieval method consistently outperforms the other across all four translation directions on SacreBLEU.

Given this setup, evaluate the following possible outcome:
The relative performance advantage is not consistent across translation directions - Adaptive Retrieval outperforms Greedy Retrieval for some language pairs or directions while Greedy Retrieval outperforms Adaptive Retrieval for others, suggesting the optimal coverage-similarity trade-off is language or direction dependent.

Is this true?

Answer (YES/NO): YES